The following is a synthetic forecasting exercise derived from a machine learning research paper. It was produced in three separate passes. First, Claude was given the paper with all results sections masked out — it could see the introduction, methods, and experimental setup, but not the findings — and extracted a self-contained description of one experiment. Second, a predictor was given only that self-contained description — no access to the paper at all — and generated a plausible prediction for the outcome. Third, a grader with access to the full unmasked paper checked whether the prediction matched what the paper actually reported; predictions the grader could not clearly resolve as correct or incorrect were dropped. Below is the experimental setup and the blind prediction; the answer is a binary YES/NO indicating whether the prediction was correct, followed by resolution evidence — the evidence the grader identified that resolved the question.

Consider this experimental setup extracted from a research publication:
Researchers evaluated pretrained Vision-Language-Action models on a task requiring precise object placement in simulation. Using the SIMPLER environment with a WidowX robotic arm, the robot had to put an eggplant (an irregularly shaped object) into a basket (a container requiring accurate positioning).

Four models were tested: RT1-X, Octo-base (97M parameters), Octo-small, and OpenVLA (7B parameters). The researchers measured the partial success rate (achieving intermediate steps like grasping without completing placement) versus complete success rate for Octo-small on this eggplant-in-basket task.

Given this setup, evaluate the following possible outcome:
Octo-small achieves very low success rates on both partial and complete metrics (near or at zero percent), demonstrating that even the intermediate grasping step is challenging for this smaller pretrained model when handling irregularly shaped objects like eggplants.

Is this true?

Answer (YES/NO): NO